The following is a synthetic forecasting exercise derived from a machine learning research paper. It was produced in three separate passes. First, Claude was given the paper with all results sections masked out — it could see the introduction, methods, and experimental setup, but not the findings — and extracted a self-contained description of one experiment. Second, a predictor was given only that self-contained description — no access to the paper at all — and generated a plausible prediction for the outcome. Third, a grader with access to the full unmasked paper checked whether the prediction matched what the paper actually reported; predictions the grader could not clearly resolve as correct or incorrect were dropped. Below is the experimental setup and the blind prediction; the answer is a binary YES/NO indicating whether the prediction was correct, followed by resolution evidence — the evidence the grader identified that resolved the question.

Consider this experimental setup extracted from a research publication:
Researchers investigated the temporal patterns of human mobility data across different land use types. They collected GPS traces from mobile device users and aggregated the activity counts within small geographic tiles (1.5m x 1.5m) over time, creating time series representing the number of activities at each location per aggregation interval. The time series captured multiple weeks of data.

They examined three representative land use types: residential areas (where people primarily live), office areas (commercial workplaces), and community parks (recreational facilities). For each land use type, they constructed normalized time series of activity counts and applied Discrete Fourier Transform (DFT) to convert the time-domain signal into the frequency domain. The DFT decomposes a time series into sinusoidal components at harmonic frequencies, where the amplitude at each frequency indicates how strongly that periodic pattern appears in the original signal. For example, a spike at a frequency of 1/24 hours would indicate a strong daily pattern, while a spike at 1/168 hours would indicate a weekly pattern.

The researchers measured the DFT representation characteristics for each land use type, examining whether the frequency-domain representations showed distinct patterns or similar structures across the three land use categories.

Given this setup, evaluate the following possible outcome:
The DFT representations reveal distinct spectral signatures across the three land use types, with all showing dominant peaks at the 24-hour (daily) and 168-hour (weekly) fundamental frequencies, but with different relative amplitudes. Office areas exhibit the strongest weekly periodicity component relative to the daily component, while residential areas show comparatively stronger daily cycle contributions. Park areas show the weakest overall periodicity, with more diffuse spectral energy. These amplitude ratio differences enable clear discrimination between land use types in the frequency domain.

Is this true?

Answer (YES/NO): NO